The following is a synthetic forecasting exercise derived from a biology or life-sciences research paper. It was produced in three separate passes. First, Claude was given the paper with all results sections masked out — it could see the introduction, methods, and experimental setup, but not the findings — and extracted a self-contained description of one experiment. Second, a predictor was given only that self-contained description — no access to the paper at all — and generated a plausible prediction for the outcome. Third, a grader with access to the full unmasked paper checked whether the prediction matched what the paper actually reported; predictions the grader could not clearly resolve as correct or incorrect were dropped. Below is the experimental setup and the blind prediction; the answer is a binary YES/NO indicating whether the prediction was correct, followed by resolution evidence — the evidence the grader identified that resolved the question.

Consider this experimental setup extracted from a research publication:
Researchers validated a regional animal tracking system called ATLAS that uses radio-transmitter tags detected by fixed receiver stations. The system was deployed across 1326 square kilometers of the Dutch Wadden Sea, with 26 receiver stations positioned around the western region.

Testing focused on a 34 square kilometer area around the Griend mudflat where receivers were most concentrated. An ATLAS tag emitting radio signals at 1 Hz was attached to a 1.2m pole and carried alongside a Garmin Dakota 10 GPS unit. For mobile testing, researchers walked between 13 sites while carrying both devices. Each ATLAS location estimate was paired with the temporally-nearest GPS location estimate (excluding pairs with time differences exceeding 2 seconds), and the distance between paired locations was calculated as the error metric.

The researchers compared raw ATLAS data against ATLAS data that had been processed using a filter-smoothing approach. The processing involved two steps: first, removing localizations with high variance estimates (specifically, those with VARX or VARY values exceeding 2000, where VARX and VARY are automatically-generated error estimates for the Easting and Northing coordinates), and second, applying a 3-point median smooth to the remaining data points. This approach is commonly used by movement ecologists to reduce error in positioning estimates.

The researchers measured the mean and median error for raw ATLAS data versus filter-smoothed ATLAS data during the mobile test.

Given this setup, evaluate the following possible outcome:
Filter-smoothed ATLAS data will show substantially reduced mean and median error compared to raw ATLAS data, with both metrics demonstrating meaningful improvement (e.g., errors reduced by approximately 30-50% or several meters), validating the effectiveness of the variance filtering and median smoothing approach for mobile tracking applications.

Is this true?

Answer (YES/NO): NO